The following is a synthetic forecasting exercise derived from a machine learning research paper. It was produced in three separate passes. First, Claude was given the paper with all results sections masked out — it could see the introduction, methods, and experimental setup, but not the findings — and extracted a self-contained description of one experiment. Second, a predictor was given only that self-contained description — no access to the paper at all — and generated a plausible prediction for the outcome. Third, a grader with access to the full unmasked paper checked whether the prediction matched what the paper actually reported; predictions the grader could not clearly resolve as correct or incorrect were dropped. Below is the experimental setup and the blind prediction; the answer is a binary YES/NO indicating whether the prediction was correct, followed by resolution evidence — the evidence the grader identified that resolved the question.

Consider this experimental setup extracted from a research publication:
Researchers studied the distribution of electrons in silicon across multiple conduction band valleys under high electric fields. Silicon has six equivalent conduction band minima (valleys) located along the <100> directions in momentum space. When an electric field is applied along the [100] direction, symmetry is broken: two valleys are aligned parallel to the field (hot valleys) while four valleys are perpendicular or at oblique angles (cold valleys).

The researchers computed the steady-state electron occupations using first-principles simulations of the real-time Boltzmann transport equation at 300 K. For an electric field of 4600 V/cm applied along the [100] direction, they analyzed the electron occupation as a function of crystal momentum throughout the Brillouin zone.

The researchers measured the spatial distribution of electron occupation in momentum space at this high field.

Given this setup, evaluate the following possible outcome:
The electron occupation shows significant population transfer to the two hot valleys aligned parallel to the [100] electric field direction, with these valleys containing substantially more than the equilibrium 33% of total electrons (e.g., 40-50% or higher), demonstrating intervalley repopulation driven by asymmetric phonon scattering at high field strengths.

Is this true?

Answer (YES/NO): NO